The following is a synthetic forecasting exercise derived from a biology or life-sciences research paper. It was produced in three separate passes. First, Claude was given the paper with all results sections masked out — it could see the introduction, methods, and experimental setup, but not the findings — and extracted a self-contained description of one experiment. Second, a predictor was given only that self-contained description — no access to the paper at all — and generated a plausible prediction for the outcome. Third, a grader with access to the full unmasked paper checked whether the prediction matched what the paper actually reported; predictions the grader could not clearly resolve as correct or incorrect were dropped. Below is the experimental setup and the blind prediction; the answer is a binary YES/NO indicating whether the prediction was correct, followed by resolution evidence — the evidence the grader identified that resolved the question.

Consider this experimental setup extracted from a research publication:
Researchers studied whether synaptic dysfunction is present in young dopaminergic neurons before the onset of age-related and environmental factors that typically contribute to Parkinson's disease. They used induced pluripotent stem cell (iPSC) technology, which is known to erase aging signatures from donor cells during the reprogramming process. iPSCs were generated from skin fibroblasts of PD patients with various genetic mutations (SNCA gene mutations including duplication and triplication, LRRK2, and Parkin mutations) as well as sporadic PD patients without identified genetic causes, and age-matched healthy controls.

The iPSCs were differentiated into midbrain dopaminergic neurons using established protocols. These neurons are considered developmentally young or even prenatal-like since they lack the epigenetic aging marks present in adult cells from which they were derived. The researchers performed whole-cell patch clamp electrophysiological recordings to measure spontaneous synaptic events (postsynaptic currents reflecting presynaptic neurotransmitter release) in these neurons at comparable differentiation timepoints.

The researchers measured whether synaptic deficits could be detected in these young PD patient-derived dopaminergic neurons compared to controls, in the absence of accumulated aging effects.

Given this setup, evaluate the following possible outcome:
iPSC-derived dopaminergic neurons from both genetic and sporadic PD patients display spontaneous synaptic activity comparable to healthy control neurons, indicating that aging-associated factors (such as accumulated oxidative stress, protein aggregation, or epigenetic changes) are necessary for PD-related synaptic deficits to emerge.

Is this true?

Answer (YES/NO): NO